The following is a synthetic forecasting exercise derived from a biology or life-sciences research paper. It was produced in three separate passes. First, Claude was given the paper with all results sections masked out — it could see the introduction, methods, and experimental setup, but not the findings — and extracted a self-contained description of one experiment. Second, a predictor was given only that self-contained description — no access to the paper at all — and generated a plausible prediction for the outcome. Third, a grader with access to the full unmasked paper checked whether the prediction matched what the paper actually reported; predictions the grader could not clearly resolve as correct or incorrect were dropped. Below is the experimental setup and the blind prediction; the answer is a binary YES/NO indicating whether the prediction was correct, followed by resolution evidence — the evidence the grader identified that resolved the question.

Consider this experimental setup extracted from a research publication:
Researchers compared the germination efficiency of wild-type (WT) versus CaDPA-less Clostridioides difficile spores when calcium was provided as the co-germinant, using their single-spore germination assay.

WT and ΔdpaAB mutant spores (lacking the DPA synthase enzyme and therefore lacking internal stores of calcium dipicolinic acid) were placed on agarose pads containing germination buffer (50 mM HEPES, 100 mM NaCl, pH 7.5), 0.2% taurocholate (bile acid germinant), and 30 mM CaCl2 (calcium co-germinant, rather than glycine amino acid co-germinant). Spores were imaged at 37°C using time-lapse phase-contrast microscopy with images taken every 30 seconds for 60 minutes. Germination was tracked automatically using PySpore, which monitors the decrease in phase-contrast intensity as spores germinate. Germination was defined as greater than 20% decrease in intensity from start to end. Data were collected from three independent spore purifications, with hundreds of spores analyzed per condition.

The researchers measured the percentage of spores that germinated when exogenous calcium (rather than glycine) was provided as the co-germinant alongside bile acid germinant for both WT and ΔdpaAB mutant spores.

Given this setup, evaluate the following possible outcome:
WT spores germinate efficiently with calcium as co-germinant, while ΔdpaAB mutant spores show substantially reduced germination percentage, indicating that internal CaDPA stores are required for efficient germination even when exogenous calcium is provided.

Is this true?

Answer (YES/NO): NO